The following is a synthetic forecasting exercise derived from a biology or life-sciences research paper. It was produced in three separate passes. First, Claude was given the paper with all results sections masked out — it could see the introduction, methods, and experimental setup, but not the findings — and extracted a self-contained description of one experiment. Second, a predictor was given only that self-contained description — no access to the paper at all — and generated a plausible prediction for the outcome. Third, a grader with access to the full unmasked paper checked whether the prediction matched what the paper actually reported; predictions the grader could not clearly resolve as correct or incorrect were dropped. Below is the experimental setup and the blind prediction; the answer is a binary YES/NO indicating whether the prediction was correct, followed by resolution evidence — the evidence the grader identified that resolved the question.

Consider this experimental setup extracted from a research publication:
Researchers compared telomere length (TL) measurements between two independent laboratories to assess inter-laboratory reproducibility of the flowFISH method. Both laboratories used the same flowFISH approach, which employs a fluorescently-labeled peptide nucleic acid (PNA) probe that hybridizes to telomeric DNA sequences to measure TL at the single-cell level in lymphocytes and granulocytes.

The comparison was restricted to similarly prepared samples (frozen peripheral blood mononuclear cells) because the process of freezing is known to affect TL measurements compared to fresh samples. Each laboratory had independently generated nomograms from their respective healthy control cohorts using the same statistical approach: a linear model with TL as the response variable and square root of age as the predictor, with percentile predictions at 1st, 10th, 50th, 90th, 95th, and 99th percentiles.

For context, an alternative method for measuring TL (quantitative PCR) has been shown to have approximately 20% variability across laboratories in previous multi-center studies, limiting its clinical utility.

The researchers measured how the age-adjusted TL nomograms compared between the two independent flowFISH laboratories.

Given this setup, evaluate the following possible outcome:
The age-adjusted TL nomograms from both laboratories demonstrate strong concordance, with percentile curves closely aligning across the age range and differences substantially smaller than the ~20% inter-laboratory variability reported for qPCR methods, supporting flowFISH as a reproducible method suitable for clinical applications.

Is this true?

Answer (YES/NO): YES